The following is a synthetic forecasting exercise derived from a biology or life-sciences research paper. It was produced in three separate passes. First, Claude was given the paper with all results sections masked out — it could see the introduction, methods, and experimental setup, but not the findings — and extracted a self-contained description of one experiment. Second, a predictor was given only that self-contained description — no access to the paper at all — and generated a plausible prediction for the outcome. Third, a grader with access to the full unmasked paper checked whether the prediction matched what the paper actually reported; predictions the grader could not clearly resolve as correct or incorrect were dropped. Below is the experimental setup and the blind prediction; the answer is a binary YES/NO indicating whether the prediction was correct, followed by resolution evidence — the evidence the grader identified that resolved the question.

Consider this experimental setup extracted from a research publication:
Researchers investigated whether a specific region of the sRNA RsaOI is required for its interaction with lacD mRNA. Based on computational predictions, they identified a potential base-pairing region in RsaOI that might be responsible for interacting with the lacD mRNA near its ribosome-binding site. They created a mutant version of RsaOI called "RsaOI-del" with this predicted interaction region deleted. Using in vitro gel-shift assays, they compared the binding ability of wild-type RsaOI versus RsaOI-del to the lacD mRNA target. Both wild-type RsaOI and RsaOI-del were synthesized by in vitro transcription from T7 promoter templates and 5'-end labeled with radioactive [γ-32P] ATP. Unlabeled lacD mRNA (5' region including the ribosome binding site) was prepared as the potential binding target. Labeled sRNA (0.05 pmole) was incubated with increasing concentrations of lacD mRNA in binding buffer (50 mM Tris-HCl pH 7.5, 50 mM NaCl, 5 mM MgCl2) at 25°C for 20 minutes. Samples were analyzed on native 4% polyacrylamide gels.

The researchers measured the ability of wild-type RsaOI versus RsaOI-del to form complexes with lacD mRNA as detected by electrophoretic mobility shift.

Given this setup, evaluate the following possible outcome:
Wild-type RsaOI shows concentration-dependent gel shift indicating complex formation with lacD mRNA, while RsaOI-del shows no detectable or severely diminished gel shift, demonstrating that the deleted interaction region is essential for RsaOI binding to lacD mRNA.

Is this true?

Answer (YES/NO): YES